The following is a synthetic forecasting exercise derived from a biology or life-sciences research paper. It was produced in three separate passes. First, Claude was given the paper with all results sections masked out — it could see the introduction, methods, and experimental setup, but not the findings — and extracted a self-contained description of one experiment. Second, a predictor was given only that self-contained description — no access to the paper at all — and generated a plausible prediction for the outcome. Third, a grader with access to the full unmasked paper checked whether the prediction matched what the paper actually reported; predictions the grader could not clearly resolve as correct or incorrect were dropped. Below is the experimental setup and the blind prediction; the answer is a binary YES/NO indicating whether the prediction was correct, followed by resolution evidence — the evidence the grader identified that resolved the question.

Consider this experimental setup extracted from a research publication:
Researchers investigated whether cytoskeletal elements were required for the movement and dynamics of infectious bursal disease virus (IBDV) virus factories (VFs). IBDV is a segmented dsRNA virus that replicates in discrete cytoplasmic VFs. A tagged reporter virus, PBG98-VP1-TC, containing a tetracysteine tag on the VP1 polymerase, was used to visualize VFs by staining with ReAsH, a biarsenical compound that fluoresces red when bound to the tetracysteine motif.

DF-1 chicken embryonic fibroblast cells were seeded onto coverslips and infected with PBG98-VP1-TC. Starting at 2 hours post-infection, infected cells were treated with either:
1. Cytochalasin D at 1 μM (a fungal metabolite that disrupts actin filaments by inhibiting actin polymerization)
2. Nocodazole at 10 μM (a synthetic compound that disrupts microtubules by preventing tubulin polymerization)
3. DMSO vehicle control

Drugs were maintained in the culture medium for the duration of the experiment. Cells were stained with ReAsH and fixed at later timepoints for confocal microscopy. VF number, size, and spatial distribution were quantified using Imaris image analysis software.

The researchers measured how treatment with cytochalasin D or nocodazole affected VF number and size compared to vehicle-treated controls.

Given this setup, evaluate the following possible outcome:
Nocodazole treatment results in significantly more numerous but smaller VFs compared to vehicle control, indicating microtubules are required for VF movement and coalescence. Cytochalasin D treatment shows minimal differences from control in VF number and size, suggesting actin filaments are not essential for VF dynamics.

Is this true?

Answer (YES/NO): NO